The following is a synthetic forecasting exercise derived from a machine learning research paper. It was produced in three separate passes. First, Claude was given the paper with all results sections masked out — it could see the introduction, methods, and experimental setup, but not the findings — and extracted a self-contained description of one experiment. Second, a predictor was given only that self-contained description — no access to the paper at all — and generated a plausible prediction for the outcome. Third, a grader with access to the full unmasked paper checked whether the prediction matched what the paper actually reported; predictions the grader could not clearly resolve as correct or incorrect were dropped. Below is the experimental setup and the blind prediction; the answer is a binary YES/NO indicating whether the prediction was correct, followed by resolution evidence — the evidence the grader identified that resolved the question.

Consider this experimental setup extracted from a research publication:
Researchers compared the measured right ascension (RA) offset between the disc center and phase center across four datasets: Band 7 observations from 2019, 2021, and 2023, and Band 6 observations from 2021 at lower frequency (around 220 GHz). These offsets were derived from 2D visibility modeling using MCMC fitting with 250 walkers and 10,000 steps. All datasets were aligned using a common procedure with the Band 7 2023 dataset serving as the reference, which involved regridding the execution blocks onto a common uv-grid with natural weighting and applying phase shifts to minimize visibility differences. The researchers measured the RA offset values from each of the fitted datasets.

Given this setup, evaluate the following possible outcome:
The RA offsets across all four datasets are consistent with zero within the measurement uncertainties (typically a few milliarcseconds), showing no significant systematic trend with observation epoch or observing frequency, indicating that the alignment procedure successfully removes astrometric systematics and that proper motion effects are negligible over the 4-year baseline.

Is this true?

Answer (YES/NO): NO